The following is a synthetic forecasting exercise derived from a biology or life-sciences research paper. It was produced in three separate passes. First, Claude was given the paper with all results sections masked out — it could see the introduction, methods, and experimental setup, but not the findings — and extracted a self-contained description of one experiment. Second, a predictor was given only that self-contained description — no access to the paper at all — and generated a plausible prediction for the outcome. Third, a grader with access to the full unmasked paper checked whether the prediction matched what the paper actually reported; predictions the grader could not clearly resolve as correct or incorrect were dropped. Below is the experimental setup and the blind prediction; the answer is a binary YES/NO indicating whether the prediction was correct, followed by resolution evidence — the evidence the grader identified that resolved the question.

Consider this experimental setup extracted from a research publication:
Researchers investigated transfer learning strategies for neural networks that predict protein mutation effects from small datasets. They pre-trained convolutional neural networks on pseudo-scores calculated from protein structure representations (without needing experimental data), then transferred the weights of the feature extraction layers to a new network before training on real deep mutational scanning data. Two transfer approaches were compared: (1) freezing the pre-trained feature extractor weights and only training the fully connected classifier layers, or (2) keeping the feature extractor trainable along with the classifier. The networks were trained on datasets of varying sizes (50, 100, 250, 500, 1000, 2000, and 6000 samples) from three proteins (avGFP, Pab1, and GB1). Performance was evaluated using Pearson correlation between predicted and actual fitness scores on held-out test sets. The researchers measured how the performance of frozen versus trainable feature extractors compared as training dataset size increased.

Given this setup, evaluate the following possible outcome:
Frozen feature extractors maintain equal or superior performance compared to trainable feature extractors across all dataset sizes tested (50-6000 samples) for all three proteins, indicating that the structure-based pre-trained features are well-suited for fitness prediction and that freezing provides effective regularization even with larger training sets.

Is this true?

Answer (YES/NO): NO